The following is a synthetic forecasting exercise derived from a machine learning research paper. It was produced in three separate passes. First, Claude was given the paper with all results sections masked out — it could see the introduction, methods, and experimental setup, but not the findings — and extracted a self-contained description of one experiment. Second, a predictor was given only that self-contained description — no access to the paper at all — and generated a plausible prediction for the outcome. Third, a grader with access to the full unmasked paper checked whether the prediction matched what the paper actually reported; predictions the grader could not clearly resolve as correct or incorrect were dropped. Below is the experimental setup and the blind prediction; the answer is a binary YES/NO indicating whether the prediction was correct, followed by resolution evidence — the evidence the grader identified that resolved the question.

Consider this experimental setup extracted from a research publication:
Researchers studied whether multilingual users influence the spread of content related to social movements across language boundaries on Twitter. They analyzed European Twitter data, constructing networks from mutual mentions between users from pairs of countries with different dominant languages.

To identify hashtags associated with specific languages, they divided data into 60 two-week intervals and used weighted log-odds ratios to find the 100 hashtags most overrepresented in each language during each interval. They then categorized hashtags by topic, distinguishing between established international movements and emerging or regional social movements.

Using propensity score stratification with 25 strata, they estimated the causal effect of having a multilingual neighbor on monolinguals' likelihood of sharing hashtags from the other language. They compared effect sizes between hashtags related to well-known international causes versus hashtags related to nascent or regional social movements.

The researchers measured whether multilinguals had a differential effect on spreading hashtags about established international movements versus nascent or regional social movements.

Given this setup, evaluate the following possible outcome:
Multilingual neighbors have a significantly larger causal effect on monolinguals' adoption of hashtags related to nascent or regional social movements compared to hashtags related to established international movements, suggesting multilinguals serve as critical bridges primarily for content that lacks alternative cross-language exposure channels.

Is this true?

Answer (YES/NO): YES